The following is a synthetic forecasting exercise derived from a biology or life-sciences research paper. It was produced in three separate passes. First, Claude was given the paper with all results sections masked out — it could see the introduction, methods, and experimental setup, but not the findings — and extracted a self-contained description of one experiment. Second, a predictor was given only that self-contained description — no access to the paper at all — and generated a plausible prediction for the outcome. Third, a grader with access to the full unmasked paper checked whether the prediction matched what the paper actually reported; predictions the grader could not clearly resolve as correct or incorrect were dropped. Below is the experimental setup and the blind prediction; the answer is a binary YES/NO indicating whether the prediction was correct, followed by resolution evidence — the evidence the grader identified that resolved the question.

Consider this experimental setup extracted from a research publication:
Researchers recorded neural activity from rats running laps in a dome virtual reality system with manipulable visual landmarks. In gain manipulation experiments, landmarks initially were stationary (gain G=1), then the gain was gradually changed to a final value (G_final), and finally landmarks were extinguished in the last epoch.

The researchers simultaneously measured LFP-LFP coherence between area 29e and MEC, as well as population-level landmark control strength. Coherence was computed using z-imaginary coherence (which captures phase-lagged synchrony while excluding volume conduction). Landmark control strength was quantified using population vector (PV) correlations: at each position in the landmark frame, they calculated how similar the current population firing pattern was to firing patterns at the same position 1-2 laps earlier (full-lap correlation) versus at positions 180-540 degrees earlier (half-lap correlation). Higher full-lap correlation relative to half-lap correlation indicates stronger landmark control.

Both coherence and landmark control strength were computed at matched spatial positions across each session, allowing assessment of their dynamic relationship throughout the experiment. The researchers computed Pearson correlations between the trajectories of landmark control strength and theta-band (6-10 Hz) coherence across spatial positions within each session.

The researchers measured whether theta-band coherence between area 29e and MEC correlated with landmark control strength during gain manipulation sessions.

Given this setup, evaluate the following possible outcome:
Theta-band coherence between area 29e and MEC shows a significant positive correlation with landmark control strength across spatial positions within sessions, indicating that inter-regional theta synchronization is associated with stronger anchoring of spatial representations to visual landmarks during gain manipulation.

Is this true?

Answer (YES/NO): YES